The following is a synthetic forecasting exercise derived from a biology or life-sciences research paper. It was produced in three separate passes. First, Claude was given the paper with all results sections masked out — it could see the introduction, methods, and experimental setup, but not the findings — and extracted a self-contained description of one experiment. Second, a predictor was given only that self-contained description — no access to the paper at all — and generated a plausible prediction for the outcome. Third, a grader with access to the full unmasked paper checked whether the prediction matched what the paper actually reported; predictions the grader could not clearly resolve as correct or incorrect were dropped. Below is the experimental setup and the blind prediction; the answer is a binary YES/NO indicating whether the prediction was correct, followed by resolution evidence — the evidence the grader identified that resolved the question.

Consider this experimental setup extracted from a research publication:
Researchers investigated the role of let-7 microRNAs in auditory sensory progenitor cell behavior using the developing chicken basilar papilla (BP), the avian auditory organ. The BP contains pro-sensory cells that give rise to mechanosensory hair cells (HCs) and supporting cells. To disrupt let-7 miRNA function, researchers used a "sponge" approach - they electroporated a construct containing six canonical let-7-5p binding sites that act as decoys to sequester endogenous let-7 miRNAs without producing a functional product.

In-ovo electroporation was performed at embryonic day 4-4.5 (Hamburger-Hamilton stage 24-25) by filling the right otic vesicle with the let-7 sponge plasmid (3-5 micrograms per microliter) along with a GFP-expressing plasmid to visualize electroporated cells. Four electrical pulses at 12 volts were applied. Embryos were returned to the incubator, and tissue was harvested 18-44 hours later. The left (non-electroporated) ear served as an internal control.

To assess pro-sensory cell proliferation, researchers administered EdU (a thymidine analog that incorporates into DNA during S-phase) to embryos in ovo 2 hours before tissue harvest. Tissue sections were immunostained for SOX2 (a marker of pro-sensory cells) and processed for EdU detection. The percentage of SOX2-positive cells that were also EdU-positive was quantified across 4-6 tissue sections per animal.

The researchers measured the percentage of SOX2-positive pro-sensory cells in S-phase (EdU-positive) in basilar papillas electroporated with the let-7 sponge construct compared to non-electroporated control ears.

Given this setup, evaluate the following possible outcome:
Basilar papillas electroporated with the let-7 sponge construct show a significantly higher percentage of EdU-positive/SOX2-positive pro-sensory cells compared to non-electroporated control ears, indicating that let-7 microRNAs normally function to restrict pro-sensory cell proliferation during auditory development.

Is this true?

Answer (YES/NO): YES